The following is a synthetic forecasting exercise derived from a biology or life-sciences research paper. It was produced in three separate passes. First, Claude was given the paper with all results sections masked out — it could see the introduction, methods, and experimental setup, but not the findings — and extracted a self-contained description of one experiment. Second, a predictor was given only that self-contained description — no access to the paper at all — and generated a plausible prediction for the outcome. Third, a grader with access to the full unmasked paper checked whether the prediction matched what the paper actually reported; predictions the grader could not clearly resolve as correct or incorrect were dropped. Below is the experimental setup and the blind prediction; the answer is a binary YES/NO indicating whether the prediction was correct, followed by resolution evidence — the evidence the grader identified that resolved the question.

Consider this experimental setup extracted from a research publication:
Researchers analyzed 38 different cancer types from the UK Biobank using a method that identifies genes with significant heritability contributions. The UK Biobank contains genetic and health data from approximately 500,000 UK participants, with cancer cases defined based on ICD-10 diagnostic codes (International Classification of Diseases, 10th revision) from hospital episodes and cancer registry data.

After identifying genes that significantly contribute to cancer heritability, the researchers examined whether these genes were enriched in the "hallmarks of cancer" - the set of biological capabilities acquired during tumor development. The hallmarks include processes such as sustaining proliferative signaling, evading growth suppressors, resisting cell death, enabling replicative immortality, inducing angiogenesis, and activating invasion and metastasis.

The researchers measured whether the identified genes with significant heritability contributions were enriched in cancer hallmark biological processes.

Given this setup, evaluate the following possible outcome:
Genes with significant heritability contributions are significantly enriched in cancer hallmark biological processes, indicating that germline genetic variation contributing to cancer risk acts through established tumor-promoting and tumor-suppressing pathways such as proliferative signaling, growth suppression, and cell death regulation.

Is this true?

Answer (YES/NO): YES